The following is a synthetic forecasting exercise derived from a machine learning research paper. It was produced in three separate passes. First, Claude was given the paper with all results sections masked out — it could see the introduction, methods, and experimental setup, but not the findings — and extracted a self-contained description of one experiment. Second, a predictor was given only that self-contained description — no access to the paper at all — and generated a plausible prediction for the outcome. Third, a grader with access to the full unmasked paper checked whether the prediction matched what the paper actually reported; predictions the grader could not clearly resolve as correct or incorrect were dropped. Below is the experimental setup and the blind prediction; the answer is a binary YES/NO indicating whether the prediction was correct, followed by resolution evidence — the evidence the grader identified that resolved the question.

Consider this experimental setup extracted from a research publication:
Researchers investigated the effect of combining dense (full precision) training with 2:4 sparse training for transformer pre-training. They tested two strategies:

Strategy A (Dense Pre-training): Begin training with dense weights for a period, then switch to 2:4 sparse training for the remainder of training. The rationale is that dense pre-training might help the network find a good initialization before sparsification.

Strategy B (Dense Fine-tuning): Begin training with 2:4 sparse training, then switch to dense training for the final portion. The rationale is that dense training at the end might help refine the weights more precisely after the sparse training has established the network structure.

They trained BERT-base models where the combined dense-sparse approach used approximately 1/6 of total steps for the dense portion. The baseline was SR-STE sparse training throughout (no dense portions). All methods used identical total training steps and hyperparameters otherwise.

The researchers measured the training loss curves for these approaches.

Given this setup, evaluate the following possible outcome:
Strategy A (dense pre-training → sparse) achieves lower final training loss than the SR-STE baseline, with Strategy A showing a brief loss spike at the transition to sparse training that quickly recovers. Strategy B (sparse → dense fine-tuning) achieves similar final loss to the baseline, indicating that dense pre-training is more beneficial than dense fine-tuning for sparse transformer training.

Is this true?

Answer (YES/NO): NO